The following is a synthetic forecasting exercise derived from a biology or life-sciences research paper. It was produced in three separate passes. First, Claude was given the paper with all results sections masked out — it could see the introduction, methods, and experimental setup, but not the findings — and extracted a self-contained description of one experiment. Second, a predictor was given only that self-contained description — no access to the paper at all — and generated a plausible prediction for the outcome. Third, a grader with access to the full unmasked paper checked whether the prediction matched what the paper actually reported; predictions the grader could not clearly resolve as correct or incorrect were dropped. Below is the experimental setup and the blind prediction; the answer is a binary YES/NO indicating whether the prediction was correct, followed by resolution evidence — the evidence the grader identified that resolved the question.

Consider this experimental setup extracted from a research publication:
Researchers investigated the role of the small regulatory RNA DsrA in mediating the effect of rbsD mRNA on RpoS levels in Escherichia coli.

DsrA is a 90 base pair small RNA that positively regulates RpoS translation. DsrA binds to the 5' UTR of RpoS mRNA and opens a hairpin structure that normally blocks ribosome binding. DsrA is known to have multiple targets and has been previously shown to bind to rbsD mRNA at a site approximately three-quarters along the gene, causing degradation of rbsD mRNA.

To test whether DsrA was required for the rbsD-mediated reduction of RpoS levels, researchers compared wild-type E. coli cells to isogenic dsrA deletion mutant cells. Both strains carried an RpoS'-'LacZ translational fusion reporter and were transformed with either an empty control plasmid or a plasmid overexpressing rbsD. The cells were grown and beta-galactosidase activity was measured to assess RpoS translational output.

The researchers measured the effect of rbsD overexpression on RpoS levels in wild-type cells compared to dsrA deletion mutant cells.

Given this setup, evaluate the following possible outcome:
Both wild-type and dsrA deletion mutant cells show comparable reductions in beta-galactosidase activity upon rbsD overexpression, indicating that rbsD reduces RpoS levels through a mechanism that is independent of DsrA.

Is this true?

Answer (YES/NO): NO